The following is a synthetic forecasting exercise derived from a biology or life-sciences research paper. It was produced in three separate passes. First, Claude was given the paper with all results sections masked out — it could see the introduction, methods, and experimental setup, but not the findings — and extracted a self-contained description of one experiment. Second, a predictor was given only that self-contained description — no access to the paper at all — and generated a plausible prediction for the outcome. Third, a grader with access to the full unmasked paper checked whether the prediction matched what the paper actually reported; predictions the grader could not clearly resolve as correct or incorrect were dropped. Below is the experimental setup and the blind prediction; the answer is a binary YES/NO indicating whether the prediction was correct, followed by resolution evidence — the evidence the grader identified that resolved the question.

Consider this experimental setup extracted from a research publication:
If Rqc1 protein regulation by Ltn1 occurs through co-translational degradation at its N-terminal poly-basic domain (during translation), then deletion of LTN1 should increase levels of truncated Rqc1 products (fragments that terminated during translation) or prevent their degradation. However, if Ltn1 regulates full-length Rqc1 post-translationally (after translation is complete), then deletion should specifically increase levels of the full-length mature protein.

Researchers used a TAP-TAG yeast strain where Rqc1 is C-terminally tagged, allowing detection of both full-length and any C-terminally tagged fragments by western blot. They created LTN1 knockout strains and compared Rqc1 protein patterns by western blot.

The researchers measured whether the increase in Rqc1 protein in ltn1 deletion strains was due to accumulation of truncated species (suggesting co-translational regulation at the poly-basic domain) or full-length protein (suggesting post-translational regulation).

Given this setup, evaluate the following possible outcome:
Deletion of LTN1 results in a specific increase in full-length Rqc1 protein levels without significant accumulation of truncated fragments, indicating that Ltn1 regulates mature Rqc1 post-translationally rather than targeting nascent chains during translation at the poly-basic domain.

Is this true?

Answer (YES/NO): YES